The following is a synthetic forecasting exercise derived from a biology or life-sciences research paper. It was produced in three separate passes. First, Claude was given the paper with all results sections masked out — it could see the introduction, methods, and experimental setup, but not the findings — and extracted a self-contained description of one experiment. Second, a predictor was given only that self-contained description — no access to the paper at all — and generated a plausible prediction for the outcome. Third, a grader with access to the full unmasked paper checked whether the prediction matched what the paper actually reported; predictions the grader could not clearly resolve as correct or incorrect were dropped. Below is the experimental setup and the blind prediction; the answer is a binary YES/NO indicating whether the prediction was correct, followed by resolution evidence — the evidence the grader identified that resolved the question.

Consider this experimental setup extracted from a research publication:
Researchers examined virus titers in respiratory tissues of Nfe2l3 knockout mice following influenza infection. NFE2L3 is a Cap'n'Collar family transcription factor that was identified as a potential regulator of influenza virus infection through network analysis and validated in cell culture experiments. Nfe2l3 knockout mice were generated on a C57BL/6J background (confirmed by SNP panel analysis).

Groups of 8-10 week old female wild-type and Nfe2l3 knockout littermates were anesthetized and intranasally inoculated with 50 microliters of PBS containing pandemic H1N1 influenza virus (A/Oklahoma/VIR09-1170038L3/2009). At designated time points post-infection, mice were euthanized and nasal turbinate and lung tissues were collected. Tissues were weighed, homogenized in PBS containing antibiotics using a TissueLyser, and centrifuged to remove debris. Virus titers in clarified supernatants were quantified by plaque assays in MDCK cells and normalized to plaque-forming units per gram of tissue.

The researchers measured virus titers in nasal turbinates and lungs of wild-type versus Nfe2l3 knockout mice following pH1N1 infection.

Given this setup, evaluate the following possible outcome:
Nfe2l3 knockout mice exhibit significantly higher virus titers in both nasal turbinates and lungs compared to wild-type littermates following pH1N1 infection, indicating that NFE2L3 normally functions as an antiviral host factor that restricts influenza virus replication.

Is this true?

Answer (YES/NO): NO